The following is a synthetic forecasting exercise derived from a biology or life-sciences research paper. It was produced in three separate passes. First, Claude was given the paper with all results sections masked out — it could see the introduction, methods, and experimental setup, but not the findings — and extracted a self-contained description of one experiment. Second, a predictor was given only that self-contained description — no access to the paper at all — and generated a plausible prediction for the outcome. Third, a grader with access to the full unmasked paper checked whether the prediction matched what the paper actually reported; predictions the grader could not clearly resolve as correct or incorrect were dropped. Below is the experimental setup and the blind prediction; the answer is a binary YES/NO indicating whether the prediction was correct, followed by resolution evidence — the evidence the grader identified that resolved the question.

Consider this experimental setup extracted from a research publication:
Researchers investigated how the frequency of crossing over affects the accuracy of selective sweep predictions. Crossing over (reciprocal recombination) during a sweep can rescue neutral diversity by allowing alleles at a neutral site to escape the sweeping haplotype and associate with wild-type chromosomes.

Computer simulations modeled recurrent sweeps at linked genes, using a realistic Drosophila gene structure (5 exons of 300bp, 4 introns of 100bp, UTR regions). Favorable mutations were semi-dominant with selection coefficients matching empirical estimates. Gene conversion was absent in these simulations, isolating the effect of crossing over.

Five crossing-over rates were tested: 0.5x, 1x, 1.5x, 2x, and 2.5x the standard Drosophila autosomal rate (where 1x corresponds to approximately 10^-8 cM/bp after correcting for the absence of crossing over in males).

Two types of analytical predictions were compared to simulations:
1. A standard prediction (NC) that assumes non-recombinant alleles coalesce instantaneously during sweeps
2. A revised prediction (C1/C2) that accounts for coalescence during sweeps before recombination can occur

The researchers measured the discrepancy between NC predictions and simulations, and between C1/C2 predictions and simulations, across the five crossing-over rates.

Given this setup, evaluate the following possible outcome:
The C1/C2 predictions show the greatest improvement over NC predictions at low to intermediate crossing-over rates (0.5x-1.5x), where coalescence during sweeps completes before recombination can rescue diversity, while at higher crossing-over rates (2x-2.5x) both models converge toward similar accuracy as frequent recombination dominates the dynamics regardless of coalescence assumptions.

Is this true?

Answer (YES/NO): NO